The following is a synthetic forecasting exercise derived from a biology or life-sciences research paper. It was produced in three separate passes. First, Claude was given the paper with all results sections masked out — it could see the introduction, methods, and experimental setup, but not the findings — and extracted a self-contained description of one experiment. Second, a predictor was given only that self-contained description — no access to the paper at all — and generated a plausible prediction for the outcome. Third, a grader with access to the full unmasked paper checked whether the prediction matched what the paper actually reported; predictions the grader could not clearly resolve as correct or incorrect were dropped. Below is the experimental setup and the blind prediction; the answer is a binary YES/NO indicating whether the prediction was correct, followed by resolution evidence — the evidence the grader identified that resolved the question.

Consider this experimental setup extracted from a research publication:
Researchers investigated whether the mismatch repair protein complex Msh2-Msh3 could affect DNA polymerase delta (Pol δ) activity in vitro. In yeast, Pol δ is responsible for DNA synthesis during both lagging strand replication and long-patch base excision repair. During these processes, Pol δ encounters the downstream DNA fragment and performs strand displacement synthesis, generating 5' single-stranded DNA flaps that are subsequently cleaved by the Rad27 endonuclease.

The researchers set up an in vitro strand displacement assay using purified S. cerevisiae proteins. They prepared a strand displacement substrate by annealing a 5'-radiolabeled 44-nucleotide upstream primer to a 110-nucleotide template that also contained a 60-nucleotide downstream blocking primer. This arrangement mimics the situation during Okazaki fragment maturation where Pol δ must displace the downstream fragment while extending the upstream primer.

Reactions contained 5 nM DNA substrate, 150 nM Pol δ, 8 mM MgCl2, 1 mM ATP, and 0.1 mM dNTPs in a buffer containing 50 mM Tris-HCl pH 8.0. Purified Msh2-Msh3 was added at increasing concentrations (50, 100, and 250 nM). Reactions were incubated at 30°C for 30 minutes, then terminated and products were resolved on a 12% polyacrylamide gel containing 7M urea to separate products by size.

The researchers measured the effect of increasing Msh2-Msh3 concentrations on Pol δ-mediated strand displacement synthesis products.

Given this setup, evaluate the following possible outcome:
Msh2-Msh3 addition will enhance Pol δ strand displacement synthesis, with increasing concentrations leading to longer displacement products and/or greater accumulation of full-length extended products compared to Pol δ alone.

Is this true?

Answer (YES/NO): NO